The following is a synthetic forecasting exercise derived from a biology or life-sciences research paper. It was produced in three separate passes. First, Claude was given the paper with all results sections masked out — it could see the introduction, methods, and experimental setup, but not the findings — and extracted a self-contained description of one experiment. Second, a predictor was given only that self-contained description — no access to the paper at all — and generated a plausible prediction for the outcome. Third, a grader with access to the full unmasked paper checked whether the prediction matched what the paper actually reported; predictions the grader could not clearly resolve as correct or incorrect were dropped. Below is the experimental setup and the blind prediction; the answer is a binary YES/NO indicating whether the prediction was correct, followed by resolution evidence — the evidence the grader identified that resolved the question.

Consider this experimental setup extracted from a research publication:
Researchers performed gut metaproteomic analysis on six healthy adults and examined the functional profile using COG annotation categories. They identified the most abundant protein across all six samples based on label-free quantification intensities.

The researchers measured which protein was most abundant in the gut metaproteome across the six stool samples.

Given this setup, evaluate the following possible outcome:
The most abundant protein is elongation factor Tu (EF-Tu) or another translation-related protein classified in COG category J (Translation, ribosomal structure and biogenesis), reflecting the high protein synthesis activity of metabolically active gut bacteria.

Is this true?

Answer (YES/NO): NO